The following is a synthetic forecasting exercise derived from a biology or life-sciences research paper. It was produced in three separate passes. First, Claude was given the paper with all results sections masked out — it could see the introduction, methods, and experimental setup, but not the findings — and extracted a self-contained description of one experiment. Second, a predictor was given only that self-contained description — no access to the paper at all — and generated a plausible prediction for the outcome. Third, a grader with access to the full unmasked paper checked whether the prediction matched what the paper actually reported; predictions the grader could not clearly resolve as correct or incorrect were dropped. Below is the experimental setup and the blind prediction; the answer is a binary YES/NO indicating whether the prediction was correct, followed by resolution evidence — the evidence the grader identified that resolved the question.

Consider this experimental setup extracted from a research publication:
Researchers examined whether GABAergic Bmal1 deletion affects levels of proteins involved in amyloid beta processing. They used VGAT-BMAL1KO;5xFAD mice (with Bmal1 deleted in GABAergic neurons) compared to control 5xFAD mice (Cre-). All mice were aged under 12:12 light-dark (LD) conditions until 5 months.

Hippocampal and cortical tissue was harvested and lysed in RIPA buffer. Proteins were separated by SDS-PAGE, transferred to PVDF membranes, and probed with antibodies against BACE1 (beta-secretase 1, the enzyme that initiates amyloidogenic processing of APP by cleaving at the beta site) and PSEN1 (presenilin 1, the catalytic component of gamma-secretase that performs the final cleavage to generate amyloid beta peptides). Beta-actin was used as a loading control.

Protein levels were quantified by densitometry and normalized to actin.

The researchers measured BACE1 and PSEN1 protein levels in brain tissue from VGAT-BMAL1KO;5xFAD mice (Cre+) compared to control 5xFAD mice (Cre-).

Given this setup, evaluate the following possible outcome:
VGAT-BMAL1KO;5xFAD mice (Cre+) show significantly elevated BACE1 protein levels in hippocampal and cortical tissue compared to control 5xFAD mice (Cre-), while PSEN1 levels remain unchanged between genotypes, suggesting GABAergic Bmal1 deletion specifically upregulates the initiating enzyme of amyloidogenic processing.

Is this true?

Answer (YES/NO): NO